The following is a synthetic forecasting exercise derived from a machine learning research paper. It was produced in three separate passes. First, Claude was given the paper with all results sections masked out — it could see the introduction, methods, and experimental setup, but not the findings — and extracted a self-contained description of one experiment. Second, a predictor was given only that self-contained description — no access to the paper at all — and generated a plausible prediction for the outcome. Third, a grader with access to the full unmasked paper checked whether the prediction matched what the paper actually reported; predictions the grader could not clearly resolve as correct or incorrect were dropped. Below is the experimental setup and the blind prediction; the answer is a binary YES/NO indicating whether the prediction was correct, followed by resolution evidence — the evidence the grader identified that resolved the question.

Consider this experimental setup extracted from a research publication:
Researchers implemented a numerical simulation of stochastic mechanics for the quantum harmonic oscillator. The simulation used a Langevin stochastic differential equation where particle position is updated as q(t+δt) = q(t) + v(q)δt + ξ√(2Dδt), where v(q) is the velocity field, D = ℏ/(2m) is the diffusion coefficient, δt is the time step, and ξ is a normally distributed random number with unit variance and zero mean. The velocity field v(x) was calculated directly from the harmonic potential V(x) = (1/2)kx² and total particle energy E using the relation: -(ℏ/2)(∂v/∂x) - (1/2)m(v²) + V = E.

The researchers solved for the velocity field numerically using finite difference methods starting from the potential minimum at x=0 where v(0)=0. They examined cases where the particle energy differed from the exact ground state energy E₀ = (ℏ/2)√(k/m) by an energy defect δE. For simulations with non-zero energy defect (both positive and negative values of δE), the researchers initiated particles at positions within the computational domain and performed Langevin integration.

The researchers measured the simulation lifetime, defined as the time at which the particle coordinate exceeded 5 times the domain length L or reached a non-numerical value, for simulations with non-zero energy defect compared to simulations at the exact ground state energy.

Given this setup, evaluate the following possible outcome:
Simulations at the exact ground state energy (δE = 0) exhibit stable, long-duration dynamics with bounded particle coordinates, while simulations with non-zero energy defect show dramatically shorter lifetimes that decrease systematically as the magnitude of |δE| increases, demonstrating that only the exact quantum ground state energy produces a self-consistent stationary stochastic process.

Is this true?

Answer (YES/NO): YES